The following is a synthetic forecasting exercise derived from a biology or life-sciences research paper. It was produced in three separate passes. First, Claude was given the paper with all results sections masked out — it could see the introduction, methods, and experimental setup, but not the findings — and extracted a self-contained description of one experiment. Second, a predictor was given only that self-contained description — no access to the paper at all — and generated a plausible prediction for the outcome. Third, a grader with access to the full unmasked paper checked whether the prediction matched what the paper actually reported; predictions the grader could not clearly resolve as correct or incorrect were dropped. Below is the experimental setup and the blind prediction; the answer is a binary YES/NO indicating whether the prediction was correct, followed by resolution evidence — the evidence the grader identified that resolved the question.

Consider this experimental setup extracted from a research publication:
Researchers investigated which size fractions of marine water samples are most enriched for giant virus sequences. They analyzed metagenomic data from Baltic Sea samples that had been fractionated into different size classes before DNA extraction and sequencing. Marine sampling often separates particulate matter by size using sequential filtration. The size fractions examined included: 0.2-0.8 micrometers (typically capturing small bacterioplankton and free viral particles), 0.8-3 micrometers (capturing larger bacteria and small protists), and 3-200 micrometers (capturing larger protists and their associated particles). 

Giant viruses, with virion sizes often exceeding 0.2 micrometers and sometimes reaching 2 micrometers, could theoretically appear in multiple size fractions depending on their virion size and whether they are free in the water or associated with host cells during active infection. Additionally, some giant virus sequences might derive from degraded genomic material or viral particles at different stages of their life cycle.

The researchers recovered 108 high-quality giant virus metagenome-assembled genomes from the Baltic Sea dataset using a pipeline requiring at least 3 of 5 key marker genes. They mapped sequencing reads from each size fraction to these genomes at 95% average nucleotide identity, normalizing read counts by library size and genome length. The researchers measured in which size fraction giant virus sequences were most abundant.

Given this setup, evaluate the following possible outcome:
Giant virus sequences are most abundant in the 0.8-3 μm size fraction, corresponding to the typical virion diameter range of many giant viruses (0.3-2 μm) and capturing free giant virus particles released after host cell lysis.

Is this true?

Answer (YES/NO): NO